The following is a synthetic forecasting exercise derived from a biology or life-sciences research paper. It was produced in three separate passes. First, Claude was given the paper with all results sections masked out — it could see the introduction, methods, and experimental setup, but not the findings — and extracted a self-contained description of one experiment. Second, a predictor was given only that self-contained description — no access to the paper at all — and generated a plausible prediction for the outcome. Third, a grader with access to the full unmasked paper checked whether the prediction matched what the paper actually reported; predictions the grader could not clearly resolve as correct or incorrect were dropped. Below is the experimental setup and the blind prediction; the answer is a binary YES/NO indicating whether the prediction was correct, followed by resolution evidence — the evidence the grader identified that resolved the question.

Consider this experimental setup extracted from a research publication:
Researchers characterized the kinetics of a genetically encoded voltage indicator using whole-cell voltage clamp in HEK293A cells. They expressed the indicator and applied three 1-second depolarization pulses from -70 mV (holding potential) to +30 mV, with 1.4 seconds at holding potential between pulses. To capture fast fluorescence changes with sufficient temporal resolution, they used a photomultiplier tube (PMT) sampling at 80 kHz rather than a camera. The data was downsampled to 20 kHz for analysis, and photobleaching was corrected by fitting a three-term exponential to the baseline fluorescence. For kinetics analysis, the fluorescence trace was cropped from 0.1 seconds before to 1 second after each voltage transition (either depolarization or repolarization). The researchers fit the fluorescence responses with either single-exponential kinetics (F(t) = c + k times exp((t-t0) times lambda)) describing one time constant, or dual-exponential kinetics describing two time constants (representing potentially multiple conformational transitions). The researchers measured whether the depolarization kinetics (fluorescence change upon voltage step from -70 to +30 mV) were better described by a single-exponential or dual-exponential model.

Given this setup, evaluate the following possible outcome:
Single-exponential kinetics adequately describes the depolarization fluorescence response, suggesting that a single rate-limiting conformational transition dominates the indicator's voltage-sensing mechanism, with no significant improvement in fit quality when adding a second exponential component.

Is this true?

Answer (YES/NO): YES